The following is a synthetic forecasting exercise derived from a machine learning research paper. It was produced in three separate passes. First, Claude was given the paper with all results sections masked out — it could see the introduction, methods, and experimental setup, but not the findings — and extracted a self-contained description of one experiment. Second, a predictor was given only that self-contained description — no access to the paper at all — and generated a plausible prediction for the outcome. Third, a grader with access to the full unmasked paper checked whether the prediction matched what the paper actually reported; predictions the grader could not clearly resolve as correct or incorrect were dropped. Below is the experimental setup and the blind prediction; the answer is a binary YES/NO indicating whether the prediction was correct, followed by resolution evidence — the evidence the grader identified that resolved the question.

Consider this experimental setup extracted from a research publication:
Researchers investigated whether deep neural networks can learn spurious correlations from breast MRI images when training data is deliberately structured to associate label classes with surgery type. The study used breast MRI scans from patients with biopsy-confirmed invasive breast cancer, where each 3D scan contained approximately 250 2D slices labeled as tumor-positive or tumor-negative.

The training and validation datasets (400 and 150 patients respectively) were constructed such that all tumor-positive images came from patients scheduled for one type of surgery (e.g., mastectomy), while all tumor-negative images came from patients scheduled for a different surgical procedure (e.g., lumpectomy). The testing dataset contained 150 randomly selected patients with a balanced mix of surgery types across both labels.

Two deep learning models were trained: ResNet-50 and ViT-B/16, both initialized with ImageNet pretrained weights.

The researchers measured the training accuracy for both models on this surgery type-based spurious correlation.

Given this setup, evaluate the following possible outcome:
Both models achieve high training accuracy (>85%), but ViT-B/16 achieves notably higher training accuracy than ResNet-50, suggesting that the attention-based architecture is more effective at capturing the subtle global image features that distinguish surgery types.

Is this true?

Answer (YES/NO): NO